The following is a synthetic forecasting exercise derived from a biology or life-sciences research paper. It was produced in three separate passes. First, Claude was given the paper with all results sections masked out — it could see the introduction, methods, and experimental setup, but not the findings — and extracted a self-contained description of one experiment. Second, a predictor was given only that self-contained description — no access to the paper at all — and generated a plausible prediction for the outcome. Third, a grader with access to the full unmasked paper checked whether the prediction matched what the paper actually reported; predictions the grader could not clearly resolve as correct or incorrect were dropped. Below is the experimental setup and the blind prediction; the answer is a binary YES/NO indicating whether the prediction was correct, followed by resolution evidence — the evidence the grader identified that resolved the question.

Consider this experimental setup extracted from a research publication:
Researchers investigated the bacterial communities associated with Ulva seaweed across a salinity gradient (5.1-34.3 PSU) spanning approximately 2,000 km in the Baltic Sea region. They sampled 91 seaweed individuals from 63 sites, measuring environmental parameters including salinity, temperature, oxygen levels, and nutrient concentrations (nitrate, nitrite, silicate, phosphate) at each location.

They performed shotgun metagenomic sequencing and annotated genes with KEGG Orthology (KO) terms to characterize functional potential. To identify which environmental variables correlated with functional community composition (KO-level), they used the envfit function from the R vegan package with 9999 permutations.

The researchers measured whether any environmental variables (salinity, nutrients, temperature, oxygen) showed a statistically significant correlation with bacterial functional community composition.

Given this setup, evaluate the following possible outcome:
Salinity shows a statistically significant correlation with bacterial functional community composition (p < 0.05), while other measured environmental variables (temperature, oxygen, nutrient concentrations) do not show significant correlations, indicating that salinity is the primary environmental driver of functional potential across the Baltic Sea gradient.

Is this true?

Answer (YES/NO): YES